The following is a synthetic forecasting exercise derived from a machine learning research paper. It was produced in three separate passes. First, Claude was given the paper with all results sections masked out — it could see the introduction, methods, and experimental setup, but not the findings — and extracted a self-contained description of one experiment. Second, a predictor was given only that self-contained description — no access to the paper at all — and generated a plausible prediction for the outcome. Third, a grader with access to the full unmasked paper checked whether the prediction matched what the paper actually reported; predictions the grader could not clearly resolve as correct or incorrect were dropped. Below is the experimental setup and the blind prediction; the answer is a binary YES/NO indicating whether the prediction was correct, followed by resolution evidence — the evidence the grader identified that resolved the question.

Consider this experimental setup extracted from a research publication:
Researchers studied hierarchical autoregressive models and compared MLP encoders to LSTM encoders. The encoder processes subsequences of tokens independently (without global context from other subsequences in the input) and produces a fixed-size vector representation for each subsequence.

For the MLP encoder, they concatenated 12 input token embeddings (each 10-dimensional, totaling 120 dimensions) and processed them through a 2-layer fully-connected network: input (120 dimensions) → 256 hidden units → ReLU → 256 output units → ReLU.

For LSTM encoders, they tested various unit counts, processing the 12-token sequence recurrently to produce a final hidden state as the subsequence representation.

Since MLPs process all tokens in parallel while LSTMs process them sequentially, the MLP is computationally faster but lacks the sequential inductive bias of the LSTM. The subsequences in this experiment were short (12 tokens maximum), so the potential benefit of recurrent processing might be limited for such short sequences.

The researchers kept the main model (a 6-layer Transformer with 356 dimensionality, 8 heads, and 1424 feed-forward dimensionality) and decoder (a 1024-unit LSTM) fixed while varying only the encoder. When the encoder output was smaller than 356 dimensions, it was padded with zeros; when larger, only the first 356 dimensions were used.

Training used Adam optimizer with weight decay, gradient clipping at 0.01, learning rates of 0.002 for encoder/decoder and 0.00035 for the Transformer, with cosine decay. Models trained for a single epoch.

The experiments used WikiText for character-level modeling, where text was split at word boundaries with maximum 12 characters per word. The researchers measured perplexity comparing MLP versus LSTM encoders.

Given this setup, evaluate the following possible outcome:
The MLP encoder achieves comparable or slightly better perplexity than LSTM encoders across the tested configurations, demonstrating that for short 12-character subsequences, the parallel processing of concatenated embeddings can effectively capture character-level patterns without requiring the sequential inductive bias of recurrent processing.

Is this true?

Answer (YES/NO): YES